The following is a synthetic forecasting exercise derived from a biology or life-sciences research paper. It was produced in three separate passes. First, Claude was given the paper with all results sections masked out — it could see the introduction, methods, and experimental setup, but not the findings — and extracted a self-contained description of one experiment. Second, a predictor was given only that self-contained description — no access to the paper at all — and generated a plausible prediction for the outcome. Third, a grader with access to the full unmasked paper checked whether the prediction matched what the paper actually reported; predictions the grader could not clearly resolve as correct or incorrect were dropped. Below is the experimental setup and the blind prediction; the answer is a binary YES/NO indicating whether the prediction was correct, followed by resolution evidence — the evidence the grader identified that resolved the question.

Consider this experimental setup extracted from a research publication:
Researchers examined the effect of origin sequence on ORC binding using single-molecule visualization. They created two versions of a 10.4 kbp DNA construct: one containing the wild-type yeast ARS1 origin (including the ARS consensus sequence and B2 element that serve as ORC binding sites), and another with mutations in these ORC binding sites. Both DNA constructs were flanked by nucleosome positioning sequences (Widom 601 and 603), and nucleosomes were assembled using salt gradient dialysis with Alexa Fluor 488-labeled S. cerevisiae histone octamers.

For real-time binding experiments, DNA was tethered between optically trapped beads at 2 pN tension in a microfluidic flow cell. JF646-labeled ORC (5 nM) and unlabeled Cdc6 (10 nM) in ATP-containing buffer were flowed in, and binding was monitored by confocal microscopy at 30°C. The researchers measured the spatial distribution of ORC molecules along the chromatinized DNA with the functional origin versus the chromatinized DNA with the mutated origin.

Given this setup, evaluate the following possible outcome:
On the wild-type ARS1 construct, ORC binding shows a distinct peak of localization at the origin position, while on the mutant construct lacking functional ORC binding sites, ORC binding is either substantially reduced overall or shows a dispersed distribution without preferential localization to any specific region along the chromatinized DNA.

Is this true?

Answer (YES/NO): NO